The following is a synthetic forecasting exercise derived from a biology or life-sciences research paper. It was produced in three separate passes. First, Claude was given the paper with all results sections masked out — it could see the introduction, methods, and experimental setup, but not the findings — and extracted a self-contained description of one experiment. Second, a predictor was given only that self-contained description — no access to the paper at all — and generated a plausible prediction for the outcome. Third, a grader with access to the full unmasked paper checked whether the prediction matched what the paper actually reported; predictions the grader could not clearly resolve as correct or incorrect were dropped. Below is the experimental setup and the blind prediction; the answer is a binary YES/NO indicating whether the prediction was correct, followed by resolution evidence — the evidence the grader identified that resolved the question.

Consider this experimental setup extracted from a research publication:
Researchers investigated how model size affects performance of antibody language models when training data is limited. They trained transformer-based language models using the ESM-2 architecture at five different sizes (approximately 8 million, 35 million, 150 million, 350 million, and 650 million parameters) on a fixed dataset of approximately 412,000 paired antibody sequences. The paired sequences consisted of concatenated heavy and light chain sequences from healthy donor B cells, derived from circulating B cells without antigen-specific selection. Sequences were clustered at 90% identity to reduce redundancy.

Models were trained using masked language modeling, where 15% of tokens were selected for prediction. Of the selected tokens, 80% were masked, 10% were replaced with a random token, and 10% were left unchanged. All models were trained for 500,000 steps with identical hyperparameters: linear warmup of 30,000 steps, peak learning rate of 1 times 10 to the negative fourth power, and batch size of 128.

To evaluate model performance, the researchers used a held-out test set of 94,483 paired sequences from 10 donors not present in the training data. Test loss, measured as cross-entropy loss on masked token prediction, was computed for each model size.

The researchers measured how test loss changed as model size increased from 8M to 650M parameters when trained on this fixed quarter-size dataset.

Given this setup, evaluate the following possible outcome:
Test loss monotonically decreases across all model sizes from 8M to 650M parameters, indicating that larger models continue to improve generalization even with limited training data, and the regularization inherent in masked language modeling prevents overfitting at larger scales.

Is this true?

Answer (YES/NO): NO